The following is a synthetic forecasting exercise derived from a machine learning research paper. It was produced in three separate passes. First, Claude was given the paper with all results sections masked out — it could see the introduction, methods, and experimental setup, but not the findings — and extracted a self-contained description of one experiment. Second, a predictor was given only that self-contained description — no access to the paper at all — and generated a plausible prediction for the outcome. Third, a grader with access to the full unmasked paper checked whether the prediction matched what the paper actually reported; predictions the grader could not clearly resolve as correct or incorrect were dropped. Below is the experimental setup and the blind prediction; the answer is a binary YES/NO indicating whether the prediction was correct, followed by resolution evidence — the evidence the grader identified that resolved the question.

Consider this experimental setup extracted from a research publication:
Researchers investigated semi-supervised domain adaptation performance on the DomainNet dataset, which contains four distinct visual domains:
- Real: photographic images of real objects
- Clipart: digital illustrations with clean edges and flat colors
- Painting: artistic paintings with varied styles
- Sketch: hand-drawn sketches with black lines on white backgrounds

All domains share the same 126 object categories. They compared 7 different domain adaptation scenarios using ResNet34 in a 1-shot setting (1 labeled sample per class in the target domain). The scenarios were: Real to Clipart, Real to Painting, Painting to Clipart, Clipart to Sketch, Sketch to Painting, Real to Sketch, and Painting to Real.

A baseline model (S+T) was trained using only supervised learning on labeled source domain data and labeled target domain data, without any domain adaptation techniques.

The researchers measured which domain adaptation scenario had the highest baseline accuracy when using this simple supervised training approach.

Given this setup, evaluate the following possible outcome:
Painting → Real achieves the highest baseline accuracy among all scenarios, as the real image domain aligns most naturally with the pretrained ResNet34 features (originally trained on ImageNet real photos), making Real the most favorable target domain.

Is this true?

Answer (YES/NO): YES